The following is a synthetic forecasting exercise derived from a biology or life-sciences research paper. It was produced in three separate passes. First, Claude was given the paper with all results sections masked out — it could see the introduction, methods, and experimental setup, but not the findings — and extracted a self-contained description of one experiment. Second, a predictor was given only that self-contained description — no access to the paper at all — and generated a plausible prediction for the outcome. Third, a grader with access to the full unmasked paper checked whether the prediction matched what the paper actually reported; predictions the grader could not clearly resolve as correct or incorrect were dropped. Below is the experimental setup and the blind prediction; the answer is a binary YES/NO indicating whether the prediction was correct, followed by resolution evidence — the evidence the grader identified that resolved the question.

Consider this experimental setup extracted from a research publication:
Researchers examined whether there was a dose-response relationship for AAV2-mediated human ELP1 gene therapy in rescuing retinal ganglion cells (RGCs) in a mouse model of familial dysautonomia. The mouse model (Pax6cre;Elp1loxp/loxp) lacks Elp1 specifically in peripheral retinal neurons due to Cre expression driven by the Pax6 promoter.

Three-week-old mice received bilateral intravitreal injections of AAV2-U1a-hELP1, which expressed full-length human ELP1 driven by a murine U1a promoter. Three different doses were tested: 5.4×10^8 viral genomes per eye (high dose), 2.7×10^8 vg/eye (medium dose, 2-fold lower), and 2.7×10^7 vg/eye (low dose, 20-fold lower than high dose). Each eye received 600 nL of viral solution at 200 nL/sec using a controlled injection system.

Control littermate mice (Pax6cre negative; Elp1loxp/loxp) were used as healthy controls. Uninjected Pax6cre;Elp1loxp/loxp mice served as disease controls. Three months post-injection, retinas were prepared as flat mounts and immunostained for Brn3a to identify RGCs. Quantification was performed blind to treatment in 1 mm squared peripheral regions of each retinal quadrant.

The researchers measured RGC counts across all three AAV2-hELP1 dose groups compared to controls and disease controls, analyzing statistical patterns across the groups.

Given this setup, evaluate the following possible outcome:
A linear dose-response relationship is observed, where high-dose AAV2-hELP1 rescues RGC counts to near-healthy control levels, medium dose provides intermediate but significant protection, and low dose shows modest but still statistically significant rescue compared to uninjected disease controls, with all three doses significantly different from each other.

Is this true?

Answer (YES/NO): NO